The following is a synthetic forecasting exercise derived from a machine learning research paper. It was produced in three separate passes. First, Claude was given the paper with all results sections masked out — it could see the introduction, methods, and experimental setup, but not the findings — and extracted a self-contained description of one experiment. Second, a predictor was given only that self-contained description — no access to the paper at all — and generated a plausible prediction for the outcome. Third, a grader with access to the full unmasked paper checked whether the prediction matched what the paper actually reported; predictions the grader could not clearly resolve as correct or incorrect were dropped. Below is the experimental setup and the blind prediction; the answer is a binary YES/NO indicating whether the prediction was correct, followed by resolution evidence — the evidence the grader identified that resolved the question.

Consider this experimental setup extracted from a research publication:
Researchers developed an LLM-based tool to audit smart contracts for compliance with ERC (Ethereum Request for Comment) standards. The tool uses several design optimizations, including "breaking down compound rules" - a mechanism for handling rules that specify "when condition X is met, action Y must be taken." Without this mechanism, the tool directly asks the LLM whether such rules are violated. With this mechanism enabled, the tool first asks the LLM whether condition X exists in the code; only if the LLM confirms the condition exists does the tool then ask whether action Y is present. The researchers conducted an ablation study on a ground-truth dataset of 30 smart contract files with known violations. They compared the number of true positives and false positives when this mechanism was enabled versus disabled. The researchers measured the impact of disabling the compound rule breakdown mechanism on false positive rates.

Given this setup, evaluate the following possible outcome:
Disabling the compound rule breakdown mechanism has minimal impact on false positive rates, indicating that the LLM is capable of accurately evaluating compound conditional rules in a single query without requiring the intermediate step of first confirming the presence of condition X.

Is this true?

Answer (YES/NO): NO